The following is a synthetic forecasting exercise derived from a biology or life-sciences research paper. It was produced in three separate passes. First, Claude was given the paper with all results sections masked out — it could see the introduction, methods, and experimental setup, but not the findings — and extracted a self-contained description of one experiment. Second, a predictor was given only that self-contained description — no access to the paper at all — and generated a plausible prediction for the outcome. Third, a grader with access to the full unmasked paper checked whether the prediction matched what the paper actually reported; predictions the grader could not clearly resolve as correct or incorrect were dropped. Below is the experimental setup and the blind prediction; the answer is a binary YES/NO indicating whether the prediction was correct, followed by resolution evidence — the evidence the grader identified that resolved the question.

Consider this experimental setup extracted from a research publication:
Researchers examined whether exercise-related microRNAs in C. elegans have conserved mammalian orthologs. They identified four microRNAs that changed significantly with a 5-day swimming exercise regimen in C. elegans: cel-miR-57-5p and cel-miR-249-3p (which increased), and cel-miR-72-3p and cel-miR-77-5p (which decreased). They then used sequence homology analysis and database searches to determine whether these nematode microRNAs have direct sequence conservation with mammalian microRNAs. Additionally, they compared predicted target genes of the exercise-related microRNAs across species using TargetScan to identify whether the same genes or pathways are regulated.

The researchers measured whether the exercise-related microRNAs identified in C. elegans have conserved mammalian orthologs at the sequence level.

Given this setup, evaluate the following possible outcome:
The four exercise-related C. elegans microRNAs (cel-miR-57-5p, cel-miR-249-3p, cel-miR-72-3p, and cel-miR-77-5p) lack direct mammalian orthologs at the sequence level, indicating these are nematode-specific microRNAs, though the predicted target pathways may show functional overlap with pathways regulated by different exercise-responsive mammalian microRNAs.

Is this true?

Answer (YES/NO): YES